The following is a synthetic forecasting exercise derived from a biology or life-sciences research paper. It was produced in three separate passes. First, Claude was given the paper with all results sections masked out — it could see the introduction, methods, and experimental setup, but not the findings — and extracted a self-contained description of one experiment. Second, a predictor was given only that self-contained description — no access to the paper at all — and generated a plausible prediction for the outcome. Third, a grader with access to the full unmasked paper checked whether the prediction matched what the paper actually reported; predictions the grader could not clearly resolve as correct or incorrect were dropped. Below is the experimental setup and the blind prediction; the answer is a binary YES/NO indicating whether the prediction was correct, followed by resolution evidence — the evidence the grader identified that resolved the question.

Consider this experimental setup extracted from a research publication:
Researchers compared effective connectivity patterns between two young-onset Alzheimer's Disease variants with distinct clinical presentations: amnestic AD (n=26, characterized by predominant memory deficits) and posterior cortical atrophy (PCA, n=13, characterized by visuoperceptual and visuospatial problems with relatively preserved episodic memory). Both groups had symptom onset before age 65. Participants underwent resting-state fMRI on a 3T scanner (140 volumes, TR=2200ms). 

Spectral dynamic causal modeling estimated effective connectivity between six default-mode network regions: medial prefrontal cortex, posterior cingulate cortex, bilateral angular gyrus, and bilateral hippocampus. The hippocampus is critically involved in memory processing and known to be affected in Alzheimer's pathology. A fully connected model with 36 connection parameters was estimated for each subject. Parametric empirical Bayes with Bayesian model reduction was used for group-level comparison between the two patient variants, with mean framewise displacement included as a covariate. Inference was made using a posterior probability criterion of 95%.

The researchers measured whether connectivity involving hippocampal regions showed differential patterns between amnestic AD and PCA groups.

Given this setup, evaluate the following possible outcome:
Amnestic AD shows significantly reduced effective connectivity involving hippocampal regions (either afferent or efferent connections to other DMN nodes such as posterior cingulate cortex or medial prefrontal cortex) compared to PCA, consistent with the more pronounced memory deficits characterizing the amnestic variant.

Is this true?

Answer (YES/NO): YES